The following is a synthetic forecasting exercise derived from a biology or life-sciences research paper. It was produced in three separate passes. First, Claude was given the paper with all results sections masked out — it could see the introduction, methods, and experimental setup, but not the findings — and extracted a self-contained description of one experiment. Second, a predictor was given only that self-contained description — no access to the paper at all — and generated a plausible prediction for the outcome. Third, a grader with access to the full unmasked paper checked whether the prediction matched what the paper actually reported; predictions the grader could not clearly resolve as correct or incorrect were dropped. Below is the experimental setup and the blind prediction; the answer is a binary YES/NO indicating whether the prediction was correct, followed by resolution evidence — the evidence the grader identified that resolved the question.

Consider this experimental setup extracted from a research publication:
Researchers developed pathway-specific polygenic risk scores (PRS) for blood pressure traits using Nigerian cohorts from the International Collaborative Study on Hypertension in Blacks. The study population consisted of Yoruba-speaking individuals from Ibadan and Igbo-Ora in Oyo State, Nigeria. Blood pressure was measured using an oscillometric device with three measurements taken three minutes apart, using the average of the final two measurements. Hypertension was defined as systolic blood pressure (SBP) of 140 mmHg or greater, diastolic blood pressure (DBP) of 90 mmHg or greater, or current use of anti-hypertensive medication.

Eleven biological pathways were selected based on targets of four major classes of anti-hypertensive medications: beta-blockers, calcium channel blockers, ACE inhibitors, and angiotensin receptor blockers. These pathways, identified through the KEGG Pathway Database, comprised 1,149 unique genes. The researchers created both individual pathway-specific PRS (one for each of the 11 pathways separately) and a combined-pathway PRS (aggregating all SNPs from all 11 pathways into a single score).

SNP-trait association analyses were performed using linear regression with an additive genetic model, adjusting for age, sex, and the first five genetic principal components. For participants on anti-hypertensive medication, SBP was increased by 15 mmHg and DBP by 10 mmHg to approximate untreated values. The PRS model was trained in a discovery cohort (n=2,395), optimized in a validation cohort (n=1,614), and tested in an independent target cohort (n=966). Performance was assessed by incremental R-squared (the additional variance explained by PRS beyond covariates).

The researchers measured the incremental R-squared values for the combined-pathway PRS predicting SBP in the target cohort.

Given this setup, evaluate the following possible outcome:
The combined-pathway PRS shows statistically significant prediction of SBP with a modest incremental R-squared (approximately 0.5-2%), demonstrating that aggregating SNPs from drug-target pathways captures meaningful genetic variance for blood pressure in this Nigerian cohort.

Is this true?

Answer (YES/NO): YES